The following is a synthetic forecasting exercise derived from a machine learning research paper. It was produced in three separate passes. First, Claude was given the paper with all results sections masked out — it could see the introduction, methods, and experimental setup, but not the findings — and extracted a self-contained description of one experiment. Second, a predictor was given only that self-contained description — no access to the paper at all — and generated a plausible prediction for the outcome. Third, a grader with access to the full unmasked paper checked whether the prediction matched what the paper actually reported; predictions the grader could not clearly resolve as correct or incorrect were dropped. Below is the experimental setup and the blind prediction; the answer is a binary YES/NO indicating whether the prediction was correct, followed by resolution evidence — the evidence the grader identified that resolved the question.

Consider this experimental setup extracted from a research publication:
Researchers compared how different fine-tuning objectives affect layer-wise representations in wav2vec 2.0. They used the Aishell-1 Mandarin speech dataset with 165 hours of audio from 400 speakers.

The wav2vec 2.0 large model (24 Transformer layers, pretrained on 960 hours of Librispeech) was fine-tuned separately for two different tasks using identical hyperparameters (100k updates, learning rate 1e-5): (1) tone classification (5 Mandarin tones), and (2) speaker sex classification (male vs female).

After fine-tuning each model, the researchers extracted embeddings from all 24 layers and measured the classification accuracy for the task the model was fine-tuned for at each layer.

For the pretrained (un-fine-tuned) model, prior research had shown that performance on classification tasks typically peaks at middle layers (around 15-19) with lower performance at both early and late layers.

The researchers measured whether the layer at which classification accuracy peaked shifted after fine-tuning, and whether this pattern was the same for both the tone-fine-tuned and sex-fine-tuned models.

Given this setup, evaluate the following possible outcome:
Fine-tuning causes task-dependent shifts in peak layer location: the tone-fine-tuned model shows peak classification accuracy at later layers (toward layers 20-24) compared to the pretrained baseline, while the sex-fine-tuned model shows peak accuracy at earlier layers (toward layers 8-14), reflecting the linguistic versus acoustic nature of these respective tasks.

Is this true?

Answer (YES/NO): NO